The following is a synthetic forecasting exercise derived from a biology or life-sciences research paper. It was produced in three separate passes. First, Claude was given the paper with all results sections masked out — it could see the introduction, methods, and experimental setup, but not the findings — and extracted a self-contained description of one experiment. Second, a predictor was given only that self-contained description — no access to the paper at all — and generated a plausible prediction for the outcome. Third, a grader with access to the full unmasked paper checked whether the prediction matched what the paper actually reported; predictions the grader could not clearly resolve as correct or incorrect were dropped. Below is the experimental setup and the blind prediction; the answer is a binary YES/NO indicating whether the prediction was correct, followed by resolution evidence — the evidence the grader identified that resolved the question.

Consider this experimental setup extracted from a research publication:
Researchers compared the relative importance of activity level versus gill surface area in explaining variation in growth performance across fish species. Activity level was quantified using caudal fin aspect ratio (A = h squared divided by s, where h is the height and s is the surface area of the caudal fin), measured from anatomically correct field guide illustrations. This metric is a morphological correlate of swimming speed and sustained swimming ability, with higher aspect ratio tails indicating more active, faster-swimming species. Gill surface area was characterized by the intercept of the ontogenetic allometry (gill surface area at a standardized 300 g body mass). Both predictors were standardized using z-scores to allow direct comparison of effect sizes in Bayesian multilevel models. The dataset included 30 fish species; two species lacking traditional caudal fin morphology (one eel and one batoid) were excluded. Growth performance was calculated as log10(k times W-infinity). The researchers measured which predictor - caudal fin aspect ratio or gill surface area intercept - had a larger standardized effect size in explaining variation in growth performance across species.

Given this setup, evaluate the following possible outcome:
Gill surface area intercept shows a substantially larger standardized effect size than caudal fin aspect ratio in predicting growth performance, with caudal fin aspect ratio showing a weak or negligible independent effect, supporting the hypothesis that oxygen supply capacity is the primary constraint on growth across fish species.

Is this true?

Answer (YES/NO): NO